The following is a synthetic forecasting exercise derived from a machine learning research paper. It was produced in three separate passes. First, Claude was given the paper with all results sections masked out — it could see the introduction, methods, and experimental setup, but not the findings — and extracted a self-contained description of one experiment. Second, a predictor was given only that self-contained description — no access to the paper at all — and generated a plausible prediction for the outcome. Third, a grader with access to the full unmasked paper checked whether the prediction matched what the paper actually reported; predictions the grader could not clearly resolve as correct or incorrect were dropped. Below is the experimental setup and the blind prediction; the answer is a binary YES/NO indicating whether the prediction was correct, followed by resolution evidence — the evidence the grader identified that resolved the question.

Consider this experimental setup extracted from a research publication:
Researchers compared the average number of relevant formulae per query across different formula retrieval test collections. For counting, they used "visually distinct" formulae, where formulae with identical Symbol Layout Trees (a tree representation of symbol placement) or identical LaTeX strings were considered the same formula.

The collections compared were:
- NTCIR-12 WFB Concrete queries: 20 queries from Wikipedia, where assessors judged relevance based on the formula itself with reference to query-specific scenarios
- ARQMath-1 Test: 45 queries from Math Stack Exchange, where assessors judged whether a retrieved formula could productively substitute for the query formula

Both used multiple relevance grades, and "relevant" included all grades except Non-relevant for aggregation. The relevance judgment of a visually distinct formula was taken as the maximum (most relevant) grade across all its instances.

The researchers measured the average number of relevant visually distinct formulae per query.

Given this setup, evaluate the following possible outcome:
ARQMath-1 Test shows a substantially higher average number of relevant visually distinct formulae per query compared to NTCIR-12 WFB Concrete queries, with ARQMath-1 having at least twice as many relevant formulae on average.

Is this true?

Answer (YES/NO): NO